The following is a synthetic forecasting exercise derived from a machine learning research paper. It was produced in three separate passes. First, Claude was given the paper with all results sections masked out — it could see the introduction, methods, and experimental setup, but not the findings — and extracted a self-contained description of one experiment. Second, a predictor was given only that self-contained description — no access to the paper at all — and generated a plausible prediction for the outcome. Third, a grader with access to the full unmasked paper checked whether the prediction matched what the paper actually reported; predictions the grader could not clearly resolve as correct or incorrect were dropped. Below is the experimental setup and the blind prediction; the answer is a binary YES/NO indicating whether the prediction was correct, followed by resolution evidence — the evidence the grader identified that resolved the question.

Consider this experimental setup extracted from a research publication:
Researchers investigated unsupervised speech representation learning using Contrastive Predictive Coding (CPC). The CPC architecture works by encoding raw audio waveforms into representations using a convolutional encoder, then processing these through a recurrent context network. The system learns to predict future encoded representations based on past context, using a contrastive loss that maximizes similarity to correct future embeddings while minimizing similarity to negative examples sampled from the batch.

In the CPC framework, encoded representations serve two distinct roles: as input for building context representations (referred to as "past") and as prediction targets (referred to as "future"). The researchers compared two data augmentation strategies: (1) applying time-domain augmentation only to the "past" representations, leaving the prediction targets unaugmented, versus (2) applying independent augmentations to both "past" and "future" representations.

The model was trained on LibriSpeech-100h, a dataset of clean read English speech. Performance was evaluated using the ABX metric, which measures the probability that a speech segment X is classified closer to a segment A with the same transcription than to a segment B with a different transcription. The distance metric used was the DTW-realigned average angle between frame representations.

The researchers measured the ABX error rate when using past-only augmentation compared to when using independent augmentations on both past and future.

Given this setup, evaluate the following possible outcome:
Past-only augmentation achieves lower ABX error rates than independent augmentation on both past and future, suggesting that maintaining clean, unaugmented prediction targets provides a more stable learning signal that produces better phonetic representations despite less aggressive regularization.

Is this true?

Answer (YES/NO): NO